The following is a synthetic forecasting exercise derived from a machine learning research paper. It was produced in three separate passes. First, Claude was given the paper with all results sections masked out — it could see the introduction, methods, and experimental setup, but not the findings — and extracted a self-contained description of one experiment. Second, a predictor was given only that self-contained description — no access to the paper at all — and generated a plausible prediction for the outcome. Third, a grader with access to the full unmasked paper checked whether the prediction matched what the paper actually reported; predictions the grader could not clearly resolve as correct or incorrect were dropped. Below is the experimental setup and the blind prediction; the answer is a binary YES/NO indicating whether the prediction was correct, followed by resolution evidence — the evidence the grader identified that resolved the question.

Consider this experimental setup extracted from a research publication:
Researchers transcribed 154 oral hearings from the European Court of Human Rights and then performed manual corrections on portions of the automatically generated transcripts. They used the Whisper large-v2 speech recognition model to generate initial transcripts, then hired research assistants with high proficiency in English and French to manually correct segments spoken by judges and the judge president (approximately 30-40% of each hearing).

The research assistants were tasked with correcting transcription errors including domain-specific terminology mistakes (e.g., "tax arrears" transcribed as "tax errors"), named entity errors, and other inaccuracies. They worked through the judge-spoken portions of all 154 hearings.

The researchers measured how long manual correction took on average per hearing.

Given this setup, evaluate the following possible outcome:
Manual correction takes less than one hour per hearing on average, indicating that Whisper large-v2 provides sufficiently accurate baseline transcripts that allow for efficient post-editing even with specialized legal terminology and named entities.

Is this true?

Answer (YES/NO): NO